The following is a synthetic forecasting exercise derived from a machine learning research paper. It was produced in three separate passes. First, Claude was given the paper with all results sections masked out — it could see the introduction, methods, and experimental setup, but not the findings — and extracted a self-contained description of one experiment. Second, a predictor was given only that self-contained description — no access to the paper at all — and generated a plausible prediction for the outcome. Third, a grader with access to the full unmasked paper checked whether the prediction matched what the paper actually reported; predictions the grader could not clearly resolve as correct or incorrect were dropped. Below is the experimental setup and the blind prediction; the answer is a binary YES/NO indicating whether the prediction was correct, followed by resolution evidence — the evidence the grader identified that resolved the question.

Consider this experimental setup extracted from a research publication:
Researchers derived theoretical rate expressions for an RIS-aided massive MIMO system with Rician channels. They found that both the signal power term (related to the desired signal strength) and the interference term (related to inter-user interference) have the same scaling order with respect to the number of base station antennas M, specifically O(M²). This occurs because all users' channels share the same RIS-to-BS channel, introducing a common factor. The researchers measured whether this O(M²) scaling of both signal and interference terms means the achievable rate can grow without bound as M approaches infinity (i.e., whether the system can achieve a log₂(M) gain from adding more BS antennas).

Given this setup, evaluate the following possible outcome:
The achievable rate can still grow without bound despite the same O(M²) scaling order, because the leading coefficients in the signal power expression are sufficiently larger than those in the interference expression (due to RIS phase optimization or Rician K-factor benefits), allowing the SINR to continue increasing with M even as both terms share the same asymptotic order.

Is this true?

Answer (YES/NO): NO